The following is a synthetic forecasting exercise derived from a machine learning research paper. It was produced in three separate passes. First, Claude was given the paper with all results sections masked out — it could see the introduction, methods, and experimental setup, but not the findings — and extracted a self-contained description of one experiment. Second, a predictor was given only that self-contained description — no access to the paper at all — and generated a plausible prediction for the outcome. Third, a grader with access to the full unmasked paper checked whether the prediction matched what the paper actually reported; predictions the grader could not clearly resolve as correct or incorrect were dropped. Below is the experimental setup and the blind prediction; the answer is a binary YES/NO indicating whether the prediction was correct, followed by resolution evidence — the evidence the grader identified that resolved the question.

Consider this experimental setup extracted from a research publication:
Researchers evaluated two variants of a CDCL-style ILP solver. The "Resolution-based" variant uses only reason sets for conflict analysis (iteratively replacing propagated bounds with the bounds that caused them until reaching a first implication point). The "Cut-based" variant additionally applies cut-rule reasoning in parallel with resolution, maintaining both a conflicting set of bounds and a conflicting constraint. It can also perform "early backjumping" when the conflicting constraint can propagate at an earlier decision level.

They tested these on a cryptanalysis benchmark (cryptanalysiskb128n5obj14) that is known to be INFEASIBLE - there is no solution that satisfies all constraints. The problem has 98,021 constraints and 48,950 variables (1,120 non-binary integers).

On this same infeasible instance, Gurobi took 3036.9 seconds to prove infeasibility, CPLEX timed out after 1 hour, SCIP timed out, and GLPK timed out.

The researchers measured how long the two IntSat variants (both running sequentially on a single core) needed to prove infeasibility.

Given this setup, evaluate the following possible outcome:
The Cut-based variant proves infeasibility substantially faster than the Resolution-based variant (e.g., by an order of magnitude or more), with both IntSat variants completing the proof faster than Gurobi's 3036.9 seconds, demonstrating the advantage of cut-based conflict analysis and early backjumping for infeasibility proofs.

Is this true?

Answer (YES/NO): NO